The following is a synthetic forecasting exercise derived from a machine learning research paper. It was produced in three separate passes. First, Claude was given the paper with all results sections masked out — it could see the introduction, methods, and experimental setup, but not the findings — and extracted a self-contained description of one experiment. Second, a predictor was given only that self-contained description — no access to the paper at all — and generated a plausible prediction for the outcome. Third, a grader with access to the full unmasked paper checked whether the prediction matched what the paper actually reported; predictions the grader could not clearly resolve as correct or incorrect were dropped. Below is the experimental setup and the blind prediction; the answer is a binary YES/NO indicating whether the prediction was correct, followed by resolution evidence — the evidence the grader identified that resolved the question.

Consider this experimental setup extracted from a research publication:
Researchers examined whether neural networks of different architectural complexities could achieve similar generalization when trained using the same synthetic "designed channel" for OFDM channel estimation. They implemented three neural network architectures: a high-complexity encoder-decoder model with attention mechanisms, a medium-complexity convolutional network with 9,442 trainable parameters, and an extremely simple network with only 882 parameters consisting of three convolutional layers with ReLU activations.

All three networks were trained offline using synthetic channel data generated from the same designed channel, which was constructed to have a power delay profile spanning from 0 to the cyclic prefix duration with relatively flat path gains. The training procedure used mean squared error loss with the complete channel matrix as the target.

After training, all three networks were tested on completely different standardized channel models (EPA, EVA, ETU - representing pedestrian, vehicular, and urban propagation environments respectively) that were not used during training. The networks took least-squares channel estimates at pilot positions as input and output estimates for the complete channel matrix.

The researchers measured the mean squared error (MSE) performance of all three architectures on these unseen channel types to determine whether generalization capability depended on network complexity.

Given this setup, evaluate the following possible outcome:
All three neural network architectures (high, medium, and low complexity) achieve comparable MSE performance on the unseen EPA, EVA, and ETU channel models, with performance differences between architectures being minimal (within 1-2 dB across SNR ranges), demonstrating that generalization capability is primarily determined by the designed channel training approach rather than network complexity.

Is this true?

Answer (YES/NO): NO